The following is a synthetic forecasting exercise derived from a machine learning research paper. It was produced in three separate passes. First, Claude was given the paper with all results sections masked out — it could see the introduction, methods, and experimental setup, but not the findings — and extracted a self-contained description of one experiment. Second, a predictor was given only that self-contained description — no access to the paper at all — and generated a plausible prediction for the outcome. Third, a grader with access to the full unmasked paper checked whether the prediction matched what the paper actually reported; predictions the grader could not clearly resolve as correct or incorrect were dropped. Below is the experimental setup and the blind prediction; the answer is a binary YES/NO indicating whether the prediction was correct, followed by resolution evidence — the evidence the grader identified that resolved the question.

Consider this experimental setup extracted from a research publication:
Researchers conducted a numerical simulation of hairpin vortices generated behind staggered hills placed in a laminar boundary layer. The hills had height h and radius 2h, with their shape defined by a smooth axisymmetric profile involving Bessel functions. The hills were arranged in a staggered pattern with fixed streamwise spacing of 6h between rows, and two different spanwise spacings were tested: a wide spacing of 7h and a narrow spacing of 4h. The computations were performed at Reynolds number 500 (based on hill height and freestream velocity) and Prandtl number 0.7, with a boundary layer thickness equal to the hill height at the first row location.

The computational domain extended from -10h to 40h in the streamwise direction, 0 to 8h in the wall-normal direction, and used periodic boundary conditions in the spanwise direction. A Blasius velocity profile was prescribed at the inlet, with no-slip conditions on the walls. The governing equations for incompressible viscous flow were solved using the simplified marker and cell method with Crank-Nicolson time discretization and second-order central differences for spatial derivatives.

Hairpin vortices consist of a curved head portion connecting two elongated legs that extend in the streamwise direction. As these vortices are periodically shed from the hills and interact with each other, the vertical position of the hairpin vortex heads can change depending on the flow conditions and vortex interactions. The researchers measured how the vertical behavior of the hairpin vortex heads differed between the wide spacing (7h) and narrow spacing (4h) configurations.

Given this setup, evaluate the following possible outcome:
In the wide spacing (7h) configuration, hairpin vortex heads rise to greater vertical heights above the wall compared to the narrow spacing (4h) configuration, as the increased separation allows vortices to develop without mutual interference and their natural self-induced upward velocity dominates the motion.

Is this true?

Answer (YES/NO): NO